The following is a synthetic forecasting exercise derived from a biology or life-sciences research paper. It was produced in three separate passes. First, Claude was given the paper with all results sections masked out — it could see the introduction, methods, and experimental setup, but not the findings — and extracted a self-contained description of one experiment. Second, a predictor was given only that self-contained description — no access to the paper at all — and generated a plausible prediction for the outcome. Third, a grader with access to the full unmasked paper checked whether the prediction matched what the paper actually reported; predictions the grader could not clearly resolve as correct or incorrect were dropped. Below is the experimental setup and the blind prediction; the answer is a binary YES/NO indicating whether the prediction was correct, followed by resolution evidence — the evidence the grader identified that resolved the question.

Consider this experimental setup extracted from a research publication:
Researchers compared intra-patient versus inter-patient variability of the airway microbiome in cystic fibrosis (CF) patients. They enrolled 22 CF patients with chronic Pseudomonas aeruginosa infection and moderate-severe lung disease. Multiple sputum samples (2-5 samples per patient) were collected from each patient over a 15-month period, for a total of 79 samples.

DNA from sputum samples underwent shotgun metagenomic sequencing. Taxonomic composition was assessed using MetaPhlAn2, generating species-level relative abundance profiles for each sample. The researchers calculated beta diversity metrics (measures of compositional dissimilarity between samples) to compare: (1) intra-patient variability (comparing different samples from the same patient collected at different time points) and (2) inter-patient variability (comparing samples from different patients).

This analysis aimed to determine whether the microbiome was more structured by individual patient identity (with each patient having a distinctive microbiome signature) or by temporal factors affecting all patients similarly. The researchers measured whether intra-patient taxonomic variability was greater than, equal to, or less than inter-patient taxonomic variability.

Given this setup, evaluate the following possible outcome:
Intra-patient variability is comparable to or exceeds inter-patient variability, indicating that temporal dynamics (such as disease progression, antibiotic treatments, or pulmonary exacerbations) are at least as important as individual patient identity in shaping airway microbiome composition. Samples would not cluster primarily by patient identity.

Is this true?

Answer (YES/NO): NO